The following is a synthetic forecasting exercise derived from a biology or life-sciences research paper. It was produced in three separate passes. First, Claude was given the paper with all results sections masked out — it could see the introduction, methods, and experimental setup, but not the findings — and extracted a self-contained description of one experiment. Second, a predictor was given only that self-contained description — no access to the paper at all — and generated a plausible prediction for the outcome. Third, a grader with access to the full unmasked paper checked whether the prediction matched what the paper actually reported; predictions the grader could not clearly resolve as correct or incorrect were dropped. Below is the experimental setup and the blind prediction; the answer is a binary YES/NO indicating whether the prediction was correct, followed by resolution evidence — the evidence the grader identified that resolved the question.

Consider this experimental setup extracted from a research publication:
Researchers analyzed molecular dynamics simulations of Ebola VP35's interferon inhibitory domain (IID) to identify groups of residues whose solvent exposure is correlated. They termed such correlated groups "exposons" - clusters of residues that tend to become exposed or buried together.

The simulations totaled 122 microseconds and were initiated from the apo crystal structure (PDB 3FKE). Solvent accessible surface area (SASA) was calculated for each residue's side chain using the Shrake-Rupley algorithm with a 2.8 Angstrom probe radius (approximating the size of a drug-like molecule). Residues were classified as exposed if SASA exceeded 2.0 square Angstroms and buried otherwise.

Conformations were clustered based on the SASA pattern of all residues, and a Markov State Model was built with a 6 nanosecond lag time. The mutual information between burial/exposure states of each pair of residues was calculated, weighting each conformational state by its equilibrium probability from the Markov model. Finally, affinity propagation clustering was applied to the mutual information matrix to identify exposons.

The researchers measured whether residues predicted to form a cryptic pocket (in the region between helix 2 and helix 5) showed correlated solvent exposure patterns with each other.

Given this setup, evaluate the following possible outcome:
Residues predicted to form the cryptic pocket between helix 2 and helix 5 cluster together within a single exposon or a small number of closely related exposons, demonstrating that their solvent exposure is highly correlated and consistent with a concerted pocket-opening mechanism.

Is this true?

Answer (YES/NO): YES